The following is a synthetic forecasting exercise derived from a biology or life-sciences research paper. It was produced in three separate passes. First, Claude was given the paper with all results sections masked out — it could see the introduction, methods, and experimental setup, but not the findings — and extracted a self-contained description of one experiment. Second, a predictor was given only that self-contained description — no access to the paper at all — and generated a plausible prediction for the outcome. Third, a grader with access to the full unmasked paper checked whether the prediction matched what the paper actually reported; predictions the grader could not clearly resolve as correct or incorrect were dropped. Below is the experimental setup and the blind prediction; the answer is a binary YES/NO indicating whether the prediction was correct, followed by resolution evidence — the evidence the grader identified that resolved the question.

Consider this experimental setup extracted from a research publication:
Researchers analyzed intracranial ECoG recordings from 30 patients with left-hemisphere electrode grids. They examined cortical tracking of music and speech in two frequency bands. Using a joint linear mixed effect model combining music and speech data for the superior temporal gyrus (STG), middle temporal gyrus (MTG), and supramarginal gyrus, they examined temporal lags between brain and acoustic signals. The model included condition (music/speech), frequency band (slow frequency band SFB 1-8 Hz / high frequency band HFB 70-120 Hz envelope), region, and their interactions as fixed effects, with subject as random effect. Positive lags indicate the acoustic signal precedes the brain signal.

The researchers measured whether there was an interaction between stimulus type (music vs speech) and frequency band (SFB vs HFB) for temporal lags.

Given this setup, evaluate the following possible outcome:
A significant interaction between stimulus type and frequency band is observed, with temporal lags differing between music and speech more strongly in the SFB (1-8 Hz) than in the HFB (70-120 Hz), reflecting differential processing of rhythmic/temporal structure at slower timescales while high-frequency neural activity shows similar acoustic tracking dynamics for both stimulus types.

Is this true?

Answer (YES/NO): NO